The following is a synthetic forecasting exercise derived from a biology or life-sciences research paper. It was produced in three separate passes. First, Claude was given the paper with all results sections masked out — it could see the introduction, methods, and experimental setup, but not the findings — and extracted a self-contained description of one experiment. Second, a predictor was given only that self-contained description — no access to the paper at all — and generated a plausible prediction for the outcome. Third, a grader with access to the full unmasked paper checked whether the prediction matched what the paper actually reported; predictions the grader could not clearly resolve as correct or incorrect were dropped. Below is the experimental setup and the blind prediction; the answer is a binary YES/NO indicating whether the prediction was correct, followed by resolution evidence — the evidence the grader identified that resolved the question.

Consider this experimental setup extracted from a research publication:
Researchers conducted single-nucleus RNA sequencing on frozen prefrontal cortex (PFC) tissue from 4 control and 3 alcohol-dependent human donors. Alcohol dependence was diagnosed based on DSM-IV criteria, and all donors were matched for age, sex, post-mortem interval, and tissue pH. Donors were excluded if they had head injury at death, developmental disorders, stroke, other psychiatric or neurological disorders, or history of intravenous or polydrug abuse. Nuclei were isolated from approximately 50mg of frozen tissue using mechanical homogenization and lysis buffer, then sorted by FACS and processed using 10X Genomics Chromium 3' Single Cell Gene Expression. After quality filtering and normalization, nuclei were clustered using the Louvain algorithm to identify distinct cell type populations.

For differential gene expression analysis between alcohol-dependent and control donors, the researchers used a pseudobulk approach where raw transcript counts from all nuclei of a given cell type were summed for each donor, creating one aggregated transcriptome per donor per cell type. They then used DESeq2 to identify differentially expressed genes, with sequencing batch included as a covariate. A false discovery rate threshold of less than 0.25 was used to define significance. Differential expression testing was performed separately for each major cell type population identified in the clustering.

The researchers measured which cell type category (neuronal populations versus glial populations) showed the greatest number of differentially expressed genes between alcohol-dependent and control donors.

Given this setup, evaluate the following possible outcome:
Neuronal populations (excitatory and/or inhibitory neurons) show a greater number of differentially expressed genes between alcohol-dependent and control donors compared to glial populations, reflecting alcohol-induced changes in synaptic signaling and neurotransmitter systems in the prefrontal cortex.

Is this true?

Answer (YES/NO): NO